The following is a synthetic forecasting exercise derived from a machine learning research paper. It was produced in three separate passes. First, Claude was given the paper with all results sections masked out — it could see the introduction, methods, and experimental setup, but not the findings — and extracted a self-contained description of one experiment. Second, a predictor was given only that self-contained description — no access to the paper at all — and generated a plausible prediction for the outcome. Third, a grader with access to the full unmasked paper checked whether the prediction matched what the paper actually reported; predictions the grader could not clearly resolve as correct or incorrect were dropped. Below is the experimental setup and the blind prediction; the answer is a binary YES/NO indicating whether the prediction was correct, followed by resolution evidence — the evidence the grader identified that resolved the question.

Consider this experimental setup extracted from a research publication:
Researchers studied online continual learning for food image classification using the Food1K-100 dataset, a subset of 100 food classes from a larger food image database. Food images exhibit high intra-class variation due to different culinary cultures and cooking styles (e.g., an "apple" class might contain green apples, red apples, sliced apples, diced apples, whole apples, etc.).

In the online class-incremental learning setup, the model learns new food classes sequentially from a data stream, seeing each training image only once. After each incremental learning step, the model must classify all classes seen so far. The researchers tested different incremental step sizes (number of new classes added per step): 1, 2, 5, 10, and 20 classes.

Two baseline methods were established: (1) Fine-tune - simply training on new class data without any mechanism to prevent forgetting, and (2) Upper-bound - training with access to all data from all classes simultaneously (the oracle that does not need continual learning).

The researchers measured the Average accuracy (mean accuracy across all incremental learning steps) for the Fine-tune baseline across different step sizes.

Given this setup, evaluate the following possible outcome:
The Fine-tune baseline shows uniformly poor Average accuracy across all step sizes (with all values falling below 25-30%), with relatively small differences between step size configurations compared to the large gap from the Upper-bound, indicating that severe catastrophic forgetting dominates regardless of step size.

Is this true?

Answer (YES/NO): NO